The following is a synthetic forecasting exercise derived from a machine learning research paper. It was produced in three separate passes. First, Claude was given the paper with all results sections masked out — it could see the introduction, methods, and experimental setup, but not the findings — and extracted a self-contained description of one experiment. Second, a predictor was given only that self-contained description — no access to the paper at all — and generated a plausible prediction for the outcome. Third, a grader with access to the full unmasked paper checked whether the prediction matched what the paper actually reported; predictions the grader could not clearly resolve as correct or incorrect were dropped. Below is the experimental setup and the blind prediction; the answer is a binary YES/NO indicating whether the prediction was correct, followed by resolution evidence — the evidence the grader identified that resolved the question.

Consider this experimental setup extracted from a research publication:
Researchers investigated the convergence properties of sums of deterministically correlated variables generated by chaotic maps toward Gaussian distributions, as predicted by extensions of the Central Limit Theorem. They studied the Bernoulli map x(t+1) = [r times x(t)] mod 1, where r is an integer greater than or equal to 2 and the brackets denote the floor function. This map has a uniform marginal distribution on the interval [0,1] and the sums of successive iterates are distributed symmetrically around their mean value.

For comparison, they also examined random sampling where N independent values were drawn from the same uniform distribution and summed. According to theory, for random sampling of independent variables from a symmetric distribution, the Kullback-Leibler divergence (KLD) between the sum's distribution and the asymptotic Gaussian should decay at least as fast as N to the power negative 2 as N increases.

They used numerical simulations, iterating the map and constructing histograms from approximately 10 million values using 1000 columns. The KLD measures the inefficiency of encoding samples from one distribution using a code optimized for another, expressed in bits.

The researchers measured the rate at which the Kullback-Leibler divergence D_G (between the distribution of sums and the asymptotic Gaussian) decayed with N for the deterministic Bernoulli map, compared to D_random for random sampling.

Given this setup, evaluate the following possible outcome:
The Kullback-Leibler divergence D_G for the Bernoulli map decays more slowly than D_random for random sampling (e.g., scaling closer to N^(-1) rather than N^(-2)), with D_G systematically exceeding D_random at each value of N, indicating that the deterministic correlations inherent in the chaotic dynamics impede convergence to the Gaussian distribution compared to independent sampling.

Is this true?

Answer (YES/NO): NO